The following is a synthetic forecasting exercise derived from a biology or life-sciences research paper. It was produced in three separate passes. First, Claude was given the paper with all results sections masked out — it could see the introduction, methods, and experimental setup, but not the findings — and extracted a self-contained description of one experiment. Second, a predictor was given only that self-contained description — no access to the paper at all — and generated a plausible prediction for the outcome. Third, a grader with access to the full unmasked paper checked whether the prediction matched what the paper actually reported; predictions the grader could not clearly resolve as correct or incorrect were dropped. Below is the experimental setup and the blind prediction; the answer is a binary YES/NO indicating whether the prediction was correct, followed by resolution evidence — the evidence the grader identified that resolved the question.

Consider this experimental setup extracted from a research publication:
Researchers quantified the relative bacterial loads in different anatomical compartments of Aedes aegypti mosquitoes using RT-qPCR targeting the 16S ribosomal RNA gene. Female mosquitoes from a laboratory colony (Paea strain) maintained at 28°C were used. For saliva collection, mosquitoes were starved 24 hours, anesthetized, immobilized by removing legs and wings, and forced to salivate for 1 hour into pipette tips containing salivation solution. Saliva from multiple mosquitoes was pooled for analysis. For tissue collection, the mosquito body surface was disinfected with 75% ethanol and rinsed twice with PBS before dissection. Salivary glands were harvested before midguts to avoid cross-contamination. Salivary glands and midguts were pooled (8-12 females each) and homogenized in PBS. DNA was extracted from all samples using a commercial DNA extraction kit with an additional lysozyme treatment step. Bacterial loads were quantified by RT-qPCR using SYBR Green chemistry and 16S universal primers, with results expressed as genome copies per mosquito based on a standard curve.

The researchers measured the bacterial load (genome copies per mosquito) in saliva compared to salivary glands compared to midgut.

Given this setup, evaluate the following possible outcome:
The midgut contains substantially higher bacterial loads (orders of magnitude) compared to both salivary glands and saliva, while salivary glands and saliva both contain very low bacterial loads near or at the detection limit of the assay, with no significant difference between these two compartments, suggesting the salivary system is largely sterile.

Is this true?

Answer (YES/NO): YES